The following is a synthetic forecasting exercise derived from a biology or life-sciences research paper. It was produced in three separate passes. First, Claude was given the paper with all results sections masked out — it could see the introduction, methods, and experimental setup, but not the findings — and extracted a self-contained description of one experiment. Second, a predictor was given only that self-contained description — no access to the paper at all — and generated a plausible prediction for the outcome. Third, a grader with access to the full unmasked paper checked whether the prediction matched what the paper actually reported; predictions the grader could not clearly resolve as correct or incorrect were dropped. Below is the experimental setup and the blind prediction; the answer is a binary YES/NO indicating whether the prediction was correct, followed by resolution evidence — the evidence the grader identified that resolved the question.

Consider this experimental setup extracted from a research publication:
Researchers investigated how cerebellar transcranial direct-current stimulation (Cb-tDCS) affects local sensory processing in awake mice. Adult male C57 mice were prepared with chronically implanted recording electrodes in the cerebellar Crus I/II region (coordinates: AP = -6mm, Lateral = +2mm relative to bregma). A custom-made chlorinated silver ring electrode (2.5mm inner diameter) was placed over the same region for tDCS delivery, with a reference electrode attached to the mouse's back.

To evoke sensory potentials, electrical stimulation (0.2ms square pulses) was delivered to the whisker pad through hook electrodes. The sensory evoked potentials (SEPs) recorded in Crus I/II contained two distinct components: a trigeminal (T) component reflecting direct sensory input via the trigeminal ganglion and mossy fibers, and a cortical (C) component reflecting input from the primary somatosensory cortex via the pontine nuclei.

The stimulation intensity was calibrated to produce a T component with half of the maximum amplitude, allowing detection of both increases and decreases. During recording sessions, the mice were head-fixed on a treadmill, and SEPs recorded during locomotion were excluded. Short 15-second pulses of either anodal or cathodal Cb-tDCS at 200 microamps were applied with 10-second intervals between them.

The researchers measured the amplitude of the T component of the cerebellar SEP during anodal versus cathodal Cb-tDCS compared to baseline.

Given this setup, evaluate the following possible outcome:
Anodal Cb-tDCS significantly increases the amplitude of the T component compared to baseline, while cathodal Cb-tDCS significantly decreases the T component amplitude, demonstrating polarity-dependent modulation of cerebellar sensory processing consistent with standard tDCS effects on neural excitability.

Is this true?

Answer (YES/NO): YES